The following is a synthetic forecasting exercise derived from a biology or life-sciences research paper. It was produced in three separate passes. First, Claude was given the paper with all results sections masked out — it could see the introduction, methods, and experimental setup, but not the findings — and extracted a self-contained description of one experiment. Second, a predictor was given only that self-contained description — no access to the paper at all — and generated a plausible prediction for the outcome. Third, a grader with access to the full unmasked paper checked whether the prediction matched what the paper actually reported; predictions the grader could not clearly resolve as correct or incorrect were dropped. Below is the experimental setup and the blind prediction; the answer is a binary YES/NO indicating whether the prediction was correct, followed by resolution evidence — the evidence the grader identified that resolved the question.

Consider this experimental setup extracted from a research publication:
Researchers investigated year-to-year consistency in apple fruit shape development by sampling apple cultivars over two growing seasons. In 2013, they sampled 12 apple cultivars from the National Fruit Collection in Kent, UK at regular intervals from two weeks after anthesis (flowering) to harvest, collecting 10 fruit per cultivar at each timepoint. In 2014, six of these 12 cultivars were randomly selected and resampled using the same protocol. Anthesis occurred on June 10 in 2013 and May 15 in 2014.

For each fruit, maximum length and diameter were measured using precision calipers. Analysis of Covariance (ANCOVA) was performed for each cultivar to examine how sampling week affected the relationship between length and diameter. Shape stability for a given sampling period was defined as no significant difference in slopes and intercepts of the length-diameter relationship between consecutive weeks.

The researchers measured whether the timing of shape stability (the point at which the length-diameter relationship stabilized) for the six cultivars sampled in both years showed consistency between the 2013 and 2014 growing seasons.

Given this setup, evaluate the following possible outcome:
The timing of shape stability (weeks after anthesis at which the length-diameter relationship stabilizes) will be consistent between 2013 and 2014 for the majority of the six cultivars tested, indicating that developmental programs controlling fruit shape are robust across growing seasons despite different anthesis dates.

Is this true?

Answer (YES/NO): YES